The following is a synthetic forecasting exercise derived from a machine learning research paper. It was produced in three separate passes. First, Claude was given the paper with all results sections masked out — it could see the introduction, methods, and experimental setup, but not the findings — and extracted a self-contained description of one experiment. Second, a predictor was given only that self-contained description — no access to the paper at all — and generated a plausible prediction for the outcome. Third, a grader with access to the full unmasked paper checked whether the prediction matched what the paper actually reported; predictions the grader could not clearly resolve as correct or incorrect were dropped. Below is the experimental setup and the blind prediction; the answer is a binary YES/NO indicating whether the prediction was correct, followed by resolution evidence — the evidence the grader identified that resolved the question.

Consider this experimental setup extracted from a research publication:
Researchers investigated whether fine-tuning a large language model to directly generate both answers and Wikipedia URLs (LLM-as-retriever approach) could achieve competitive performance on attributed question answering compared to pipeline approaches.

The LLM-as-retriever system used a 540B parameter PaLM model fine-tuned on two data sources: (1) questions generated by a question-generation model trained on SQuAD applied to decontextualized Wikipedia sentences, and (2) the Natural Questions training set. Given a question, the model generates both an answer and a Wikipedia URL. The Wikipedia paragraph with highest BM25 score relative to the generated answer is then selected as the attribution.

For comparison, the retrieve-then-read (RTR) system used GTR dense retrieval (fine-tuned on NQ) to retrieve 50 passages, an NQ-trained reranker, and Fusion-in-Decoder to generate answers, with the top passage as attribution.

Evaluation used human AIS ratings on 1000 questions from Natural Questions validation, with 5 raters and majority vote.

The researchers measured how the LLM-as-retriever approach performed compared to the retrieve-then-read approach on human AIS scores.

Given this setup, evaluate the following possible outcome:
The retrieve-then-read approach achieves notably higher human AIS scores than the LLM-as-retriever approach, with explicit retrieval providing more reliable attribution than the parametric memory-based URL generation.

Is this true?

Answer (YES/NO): YES